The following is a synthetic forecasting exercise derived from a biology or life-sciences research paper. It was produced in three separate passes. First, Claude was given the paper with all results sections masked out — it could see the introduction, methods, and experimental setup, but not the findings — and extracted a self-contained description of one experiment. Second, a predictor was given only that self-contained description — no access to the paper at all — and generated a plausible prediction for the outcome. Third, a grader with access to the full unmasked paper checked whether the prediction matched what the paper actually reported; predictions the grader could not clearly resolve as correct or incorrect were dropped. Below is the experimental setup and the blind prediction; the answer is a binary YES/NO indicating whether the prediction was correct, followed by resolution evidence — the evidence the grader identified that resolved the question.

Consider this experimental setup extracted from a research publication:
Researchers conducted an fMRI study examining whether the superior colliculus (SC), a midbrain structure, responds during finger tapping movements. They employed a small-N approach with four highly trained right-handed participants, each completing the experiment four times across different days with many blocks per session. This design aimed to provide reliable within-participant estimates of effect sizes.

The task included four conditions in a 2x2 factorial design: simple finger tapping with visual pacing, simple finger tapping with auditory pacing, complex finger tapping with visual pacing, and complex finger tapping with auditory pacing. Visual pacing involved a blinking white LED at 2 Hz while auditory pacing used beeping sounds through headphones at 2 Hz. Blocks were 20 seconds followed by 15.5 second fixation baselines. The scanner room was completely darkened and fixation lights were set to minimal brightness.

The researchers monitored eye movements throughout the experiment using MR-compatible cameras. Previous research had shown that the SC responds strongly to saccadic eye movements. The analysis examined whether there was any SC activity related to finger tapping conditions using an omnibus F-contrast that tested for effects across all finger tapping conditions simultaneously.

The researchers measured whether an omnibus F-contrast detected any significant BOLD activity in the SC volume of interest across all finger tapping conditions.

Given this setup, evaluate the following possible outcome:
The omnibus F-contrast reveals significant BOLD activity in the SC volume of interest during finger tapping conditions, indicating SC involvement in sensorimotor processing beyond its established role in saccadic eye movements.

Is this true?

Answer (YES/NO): NO